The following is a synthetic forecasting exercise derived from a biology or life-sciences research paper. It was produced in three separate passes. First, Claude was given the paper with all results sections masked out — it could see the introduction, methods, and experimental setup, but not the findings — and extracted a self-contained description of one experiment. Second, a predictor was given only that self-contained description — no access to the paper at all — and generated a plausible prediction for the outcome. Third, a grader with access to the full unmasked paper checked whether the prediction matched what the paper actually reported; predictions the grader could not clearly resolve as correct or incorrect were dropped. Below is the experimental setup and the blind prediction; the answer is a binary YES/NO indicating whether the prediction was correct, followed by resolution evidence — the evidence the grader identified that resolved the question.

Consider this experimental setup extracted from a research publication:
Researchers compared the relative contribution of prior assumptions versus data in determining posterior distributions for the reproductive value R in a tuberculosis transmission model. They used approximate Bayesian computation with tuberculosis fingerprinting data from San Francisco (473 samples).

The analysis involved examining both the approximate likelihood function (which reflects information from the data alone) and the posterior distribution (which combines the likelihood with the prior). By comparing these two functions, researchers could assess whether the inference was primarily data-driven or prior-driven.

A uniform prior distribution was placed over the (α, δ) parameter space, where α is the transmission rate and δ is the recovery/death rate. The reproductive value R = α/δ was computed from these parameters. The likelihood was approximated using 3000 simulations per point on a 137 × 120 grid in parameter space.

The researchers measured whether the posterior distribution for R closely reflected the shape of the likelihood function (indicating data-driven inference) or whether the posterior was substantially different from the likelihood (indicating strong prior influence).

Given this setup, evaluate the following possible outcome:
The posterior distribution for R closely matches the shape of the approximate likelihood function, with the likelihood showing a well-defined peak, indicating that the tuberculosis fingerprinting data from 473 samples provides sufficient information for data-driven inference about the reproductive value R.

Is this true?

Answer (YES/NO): NO